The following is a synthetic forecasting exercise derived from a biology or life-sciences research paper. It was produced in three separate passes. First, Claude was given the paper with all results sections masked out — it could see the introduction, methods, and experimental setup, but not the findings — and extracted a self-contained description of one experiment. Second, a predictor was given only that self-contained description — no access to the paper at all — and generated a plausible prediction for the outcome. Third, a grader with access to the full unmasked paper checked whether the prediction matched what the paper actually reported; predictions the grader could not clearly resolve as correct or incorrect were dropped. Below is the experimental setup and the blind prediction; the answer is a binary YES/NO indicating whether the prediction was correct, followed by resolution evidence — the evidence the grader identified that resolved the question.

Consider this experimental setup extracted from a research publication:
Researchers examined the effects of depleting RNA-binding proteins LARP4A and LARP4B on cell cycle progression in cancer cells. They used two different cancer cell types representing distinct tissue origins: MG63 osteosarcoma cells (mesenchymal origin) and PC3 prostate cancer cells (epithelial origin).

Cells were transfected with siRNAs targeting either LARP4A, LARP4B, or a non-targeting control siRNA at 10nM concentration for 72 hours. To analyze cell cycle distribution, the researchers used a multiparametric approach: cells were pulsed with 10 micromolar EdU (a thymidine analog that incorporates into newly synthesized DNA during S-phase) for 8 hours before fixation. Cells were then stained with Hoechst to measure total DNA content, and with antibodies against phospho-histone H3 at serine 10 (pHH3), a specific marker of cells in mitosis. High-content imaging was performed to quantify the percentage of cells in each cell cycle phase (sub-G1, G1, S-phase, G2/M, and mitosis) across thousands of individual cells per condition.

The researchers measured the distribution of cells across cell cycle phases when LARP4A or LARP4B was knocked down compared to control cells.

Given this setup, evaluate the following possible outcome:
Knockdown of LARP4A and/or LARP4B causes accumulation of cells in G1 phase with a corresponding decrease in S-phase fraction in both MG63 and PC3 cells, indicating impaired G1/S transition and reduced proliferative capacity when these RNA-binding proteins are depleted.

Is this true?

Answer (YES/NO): NO